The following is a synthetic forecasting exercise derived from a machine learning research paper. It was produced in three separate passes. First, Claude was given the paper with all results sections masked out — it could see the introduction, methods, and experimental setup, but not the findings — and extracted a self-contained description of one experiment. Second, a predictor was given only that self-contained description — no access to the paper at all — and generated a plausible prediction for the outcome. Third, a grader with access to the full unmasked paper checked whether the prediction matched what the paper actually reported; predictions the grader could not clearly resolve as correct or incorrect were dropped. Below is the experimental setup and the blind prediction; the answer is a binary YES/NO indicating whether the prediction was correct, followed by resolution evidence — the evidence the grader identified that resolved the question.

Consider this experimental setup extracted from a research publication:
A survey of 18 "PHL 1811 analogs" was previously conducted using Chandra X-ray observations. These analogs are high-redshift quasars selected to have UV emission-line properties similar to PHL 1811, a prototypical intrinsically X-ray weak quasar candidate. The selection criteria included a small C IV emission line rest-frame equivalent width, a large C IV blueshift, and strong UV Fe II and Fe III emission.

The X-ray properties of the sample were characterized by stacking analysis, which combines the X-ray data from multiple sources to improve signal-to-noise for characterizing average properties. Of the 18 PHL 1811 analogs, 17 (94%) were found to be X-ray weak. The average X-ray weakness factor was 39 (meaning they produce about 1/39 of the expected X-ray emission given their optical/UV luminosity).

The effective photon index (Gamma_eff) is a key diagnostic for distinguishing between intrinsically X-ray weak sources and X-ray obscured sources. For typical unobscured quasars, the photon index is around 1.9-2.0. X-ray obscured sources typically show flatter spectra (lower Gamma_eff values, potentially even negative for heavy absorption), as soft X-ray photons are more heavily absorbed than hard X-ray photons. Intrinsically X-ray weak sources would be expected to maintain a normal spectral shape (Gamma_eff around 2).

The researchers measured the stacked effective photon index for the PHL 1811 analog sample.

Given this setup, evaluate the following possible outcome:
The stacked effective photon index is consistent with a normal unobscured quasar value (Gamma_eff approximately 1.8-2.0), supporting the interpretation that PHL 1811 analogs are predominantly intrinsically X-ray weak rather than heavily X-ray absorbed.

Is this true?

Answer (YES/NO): NO